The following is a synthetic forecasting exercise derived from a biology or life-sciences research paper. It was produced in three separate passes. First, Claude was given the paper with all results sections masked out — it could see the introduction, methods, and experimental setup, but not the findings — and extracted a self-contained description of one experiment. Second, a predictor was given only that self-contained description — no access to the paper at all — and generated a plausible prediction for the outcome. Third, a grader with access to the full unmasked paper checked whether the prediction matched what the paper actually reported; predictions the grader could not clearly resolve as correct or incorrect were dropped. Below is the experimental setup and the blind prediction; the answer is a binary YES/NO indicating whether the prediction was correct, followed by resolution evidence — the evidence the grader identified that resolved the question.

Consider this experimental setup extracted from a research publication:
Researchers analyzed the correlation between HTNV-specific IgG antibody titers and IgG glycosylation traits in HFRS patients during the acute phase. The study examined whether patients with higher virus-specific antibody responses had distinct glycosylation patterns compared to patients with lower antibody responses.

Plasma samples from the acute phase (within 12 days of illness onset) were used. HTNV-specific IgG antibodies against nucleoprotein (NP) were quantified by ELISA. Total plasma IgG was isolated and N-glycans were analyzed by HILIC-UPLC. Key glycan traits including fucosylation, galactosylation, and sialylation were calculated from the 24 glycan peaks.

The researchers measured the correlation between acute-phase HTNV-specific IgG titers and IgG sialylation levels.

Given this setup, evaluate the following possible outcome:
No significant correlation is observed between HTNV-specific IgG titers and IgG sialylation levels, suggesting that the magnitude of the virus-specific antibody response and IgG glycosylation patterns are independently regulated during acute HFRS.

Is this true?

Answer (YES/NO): NO